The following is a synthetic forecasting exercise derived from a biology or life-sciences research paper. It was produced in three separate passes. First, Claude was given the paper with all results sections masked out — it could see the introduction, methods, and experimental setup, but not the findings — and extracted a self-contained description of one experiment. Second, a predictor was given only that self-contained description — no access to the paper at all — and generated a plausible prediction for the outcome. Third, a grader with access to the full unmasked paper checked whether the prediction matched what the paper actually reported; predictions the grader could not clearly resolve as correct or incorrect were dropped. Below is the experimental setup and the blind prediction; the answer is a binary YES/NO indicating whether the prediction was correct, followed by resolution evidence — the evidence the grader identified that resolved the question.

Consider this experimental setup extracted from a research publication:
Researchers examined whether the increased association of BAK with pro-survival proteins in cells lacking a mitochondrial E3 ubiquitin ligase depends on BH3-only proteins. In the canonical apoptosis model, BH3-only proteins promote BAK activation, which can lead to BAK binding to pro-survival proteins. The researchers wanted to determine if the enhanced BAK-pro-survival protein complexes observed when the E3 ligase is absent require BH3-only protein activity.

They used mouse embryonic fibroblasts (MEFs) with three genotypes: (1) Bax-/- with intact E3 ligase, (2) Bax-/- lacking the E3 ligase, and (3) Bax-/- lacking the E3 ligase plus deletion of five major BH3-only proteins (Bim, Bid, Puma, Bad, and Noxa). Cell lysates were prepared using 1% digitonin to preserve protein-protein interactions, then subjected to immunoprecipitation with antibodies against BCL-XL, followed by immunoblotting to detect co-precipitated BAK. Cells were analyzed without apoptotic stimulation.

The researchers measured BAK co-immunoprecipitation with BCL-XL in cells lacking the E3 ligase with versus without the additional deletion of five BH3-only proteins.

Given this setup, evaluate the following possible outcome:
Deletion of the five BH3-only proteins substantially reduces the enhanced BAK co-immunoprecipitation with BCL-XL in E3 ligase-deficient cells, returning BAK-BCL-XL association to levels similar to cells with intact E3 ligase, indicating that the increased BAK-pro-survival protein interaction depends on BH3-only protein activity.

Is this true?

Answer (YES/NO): NO